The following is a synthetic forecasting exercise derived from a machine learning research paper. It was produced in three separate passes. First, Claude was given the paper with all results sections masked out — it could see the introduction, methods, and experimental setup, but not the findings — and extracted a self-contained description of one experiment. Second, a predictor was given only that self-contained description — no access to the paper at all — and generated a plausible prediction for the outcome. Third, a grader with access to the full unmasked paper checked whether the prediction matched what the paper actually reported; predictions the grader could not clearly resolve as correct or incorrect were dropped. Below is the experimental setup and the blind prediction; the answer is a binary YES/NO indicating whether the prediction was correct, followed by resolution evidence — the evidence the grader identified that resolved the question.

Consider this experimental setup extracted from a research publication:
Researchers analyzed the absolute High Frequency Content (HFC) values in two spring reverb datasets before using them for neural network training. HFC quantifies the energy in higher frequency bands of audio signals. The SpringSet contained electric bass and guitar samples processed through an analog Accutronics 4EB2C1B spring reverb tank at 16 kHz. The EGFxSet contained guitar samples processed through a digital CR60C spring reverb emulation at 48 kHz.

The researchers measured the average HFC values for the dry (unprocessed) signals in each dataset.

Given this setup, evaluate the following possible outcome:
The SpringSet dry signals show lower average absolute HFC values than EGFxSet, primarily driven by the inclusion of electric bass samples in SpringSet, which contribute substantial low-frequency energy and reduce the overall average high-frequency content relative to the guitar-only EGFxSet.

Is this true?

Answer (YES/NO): NO